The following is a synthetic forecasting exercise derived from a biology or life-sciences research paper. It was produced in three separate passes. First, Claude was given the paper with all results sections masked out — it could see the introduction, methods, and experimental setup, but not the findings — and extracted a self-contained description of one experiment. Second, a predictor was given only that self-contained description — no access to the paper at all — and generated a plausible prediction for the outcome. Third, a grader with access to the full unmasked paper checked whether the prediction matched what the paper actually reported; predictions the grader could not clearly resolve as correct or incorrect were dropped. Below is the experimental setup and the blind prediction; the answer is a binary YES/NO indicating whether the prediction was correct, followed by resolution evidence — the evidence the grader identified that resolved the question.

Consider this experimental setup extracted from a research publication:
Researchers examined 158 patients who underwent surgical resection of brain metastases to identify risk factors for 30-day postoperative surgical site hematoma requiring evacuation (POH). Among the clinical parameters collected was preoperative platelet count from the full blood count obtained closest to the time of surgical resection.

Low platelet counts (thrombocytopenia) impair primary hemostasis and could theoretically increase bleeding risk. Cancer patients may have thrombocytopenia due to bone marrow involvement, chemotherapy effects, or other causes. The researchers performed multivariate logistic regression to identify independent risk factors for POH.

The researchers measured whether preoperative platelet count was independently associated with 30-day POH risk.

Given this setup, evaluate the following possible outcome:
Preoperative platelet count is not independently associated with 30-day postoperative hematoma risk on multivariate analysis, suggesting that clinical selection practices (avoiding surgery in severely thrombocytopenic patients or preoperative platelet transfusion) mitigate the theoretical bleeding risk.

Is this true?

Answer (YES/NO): YES